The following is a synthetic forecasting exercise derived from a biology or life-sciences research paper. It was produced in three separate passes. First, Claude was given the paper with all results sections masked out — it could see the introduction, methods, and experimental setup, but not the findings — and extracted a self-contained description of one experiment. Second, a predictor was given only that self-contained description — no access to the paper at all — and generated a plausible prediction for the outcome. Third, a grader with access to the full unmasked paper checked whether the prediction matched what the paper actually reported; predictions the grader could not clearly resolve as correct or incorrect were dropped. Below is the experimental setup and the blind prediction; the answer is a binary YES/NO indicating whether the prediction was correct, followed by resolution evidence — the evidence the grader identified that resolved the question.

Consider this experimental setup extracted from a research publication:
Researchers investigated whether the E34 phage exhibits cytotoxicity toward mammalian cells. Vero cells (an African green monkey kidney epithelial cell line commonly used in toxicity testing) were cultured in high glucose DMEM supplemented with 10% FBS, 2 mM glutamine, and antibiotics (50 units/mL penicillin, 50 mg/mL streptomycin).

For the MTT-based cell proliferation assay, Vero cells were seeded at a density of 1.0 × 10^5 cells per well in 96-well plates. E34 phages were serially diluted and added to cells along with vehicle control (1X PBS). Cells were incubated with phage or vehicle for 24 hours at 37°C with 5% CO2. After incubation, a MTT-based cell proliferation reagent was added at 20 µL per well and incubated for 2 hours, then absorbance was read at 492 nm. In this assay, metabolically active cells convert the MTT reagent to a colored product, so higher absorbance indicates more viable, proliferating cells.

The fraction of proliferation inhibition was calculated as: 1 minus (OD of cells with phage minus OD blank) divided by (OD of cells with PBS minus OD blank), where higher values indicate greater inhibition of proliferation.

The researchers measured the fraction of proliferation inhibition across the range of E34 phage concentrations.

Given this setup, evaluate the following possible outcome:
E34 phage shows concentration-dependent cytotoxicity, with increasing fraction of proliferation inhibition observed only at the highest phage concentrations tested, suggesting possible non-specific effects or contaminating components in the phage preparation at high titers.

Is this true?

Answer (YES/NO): NO